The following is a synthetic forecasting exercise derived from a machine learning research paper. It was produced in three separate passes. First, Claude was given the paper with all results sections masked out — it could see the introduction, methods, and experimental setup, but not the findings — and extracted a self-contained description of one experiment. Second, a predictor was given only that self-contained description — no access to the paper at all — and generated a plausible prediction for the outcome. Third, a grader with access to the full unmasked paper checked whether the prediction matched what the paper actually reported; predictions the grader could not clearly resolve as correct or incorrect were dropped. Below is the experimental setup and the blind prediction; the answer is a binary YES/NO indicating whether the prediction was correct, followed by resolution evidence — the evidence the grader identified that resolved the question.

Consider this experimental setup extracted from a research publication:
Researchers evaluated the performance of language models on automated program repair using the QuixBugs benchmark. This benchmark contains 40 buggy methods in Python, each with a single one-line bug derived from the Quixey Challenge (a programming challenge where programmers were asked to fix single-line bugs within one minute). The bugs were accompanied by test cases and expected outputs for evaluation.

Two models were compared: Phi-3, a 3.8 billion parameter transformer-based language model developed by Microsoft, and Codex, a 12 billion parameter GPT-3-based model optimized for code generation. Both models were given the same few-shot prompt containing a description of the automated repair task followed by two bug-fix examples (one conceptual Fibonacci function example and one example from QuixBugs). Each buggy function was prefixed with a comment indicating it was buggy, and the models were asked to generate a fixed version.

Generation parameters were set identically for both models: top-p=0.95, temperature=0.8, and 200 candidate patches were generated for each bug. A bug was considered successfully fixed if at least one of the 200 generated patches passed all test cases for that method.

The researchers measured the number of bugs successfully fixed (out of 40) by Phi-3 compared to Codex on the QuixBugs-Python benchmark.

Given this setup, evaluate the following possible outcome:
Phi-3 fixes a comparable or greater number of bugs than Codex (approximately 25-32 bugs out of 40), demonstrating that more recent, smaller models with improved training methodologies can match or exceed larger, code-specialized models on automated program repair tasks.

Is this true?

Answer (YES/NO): NO